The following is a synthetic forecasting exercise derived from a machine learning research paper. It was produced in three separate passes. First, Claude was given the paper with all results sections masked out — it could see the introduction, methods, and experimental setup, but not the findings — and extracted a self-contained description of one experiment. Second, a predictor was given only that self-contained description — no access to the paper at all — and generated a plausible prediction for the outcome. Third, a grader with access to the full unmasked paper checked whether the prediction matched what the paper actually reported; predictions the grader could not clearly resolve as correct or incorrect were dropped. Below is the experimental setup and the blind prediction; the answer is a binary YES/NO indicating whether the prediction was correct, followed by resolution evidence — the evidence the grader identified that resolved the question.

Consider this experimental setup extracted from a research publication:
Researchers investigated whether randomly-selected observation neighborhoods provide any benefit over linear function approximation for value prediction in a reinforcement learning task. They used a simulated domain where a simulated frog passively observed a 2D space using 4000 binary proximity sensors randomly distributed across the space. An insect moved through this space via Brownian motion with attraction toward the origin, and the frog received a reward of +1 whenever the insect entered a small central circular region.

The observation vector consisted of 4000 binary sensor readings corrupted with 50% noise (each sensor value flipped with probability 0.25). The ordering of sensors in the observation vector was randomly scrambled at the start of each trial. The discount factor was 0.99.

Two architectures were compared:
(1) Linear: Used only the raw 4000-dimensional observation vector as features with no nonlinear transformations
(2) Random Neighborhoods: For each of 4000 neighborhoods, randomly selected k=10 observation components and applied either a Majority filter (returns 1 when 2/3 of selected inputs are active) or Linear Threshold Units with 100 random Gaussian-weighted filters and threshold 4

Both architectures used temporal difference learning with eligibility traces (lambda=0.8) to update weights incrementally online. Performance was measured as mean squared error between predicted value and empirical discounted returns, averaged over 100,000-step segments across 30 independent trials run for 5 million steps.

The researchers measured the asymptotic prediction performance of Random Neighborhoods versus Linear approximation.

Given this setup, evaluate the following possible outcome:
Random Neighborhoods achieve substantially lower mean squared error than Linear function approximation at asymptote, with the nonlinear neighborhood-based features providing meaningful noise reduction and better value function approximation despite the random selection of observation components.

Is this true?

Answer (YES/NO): NO